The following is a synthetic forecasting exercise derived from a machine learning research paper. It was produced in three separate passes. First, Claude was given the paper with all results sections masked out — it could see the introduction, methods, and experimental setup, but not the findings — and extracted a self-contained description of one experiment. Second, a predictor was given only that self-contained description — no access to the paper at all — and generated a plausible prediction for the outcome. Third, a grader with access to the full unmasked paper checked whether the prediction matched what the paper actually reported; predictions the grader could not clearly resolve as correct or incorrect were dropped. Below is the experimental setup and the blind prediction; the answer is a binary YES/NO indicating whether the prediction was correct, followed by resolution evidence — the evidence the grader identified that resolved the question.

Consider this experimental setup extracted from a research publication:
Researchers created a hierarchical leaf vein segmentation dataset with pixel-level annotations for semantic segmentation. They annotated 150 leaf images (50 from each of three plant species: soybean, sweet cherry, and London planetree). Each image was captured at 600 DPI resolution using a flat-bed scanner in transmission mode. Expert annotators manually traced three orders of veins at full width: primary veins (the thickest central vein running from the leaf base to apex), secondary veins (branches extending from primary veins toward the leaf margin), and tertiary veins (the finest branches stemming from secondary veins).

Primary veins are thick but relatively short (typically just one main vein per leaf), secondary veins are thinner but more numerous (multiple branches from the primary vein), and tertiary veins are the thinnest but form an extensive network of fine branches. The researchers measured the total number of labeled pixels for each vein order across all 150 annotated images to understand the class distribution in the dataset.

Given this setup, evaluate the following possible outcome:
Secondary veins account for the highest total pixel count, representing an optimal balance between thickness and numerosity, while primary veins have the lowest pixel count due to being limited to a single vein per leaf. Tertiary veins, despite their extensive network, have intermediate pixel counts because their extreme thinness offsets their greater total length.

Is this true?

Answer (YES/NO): NO